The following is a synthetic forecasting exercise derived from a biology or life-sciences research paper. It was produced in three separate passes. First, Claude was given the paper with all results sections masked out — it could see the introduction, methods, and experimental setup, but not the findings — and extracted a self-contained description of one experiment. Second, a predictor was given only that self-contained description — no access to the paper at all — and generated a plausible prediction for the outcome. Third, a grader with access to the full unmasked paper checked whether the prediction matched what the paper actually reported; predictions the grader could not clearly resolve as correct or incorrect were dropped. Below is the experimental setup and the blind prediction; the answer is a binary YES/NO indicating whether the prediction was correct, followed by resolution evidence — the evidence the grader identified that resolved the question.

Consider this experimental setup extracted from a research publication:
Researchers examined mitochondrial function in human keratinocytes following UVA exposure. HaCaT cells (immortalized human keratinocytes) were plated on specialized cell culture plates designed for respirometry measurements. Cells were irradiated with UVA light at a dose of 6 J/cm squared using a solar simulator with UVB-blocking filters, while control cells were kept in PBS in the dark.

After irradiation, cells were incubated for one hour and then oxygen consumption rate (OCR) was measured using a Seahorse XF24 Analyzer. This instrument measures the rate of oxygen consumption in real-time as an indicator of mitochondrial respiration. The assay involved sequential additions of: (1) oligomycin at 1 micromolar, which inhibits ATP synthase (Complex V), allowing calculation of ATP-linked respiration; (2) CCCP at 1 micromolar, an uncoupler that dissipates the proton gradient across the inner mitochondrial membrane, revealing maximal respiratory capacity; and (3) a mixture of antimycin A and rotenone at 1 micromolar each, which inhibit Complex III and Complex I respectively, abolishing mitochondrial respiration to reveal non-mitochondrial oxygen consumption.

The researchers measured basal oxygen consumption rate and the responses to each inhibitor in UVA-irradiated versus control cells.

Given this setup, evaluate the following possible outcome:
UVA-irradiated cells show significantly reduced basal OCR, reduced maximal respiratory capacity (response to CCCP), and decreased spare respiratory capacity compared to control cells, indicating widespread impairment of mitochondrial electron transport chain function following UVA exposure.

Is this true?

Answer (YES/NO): YES